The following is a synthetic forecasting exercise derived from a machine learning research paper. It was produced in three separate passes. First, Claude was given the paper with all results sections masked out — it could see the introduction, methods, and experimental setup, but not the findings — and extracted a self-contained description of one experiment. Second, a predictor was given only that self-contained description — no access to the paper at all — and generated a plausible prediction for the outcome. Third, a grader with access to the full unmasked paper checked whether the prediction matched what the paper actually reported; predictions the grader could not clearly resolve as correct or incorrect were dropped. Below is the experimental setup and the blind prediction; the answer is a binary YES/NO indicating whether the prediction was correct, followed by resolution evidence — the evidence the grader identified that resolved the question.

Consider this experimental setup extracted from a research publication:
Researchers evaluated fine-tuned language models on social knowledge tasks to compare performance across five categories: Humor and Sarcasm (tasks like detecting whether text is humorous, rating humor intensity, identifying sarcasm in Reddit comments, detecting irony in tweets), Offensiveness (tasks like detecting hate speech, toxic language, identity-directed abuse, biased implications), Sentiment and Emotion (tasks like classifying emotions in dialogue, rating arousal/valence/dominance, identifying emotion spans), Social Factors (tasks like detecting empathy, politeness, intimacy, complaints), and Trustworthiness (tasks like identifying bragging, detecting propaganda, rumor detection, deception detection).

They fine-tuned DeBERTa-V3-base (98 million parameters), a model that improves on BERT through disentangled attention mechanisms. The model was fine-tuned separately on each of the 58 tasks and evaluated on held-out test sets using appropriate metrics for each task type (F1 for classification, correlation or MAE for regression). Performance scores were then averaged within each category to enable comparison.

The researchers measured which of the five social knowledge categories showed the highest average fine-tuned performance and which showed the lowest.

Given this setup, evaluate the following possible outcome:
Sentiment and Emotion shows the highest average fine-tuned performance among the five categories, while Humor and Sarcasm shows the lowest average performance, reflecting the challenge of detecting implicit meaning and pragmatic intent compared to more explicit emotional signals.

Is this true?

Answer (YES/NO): NO